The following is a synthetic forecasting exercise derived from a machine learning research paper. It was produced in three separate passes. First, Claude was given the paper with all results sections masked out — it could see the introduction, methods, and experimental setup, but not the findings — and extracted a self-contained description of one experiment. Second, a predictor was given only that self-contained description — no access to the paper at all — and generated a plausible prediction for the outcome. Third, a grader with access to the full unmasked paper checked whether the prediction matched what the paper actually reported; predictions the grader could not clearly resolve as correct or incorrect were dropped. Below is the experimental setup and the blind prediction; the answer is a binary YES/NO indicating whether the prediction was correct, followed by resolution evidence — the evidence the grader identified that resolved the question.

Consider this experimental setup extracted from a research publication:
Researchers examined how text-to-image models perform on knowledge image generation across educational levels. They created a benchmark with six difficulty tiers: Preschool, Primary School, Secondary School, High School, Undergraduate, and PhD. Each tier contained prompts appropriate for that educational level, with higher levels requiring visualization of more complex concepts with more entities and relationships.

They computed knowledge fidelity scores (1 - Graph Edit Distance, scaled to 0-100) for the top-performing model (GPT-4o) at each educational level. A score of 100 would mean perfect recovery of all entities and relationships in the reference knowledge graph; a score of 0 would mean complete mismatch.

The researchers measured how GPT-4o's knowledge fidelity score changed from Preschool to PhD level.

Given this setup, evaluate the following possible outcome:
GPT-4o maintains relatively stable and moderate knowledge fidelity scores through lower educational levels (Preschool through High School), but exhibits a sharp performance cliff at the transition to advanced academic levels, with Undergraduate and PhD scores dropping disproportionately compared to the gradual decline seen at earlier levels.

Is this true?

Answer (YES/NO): NO